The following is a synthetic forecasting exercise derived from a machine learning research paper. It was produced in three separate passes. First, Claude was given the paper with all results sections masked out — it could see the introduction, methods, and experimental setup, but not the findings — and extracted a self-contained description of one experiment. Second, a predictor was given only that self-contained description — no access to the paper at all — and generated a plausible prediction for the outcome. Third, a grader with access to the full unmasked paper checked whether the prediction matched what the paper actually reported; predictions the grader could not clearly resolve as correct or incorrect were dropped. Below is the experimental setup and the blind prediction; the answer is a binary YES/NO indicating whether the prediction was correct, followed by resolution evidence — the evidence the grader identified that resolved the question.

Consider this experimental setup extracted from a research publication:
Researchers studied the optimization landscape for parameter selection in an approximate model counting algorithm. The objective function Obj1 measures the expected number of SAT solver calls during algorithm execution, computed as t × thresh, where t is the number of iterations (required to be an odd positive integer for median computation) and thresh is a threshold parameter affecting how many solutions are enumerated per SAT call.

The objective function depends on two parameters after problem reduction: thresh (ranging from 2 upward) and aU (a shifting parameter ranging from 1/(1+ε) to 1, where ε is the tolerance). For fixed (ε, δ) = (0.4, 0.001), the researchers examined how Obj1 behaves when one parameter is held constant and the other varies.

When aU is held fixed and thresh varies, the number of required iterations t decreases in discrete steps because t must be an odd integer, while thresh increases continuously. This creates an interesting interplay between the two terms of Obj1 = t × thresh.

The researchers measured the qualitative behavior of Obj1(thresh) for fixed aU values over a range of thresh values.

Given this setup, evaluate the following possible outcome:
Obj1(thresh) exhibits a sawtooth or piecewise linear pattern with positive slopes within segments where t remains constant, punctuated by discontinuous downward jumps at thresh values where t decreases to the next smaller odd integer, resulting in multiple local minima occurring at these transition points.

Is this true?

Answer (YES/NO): YES